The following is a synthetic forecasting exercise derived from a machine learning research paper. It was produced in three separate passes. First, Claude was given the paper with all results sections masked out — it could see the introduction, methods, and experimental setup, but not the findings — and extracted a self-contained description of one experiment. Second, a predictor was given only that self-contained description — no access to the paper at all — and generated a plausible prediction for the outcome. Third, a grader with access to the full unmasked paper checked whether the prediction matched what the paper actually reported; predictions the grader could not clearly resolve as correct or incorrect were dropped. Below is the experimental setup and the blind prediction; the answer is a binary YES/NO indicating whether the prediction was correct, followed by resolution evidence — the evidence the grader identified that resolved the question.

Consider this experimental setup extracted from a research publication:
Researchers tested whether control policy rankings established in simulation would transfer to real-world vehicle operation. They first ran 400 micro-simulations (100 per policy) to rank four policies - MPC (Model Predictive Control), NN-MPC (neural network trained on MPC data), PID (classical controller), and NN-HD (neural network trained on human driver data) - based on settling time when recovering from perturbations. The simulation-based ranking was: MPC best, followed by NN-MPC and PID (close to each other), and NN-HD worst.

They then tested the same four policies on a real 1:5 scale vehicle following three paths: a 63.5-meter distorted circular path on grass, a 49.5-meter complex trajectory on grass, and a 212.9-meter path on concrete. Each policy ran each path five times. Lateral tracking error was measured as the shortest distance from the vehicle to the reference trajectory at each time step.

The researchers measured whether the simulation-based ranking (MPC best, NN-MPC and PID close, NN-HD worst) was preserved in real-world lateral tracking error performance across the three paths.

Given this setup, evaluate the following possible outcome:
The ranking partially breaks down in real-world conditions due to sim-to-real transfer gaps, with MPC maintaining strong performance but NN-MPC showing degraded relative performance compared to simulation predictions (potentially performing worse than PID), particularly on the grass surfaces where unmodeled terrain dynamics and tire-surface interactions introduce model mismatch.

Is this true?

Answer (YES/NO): NO